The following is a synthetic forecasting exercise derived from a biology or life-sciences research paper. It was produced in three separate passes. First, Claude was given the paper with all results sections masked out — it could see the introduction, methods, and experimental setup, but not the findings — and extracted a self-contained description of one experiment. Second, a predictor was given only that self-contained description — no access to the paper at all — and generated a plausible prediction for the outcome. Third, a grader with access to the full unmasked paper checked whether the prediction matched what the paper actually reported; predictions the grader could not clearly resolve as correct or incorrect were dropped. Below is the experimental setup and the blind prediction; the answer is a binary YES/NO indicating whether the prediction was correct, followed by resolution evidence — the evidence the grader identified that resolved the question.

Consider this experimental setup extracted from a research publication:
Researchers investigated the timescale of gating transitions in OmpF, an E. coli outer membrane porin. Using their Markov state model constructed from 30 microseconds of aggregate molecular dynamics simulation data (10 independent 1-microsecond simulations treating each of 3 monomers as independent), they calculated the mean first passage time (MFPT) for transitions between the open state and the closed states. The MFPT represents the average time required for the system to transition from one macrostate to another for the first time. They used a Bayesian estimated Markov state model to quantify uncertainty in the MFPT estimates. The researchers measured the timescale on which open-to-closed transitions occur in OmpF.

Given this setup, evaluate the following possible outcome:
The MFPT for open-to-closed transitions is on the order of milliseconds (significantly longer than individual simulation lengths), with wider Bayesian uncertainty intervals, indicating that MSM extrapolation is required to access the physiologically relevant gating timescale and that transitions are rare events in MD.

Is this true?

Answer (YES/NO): NO